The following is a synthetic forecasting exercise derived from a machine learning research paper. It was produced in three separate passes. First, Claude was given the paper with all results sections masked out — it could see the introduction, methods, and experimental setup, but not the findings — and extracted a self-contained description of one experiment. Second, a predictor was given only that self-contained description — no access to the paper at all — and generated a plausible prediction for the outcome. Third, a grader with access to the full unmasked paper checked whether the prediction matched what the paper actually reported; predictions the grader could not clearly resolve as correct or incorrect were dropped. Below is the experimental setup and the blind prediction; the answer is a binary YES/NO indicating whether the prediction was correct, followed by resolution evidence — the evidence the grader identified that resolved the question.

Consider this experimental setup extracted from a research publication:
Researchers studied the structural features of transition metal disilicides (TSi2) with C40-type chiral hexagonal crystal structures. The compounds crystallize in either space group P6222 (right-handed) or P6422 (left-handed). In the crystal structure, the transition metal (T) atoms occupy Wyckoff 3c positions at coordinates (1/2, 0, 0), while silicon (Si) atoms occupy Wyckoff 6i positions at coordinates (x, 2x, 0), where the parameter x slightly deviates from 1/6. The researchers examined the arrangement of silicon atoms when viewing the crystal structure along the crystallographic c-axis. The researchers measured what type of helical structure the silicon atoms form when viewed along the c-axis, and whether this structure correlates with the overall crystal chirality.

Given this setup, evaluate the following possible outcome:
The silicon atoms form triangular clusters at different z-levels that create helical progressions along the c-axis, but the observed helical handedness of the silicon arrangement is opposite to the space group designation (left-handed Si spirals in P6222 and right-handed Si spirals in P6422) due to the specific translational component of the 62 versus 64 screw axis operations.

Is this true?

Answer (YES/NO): NO